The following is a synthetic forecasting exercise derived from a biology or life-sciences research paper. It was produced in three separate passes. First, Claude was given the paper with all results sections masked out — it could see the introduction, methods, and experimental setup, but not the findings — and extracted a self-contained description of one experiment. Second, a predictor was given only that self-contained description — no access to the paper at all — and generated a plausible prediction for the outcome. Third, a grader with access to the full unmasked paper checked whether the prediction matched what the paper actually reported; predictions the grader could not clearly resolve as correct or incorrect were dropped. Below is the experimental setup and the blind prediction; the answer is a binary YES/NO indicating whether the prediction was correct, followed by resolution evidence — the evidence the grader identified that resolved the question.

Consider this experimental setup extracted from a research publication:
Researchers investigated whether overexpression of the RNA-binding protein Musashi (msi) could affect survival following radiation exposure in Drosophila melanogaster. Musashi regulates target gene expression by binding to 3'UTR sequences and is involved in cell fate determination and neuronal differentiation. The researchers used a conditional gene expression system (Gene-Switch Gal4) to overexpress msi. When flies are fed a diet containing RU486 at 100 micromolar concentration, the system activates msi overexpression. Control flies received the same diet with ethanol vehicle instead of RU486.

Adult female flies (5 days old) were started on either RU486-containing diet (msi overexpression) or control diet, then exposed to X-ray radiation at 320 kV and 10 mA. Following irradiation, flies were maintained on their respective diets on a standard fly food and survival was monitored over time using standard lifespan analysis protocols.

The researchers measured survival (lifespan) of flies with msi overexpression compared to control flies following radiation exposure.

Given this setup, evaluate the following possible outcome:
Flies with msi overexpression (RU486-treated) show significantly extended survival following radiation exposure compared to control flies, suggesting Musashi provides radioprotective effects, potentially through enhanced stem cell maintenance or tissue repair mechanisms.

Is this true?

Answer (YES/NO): YES